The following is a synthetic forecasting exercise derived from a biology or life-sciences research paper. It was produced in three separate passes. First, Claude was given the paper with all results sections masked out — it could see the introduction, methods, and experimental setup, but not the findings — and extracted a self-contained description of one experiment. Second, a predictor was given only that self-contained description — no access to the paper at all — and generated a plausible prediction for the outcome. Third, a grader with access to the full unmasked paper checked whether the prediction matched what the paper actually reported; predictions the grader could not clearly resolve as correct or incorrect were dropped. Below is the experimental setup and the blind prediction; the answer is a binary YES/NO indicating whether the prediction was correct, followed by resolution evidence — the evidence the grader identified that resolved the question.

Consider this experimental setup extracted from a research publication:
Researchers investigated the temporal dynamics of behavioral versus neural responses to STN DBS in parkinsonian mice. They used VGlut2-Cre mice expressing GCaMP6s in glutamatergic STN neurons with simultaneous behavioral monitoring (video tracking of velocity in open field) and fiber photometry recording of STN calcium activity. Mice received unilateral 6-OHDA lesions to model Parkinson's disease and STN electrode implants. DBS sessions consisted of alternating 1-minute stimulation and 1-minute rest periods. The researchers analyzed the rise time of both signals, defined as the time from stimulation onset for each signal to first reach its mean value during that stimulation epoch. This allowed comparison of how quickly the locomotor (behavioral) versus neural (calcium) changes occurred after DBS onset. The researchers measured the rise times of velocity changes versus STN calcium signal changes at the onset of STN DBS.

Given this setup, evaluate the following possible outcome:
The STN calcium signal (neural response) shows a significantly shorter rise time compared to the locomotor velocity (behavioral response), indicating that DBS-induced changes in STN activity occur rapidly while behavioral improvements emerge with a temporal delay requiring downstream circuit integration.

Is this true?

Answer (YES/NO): NO